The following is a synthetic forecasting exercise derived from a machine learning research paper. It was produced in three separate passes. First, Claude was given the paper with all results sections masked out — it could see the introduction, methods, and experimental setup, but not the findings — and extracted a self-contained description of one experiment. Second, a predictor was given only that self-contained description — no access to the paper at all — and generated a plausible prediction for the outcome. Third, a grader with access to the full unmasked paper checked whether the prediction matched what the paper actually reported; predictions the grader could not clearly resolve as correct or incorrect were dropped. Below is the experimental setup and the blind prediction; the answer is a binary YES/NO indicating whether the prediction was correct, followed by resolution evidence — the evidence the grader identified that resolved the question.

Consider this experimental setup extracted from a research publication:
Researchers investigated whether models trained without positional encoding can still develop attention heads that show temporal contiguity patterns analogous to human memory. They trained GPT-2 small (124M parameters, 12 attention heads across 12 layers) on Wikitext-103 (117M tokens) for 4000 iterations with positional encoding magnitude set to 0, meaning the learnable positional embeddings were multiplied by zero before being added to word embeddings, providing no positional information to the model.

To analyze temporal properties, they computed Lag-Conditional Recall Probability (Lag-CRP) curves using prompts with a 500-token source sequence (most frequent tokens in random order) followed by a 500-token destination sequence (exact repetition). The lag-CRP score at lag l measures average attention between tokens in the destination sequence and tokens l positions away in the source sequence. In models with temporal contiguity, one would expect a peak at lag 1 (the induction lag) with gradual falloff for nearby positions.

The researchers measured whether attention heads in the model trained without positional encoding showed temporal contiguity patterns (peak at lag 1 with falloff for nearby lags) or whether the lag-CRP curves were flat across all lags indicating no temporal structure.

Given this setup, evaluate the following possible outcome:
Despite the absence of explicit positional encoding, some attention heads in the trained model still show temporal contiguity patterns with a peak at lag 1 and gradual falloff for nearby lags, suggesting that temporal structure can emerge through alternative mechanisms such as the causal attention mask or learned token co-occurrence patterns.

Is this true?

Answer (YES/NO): YES